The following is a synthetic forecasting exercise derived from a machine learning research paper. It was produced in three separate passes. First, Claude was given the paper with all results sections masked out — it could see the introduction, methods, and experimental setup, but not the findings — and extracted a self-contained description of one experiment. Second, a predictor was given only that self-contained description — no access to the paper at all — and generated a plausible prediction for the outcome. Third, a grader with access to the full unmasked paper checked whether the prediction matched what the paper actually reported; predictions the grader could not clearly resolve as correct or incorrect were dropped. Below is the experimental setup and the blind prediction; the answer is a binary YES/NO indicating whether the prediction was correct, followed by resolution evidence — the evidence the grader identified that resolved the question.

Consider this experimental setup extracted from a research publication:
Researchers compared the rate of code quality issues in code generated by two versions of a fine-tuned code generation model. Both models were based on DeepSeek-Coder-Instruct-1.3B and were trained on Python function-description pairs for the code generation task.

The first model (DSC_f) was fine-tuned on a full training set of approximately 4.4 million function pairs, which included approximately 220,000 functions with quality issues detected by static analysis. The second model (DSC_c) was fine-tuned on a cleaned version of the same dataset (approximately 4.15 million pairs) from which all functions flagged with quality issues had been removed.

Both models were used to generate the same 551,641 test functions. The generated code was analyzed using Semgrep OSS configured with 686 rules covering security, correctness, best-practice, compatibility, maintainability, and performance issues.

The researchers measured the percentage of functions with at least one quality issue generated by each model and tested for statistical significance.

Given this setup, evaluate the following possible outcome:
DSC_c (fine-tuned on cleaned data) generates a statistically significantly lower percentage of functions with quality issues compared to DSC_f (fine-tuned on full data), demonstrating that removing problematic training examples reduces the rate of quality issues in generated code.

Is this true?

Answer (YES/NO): YES